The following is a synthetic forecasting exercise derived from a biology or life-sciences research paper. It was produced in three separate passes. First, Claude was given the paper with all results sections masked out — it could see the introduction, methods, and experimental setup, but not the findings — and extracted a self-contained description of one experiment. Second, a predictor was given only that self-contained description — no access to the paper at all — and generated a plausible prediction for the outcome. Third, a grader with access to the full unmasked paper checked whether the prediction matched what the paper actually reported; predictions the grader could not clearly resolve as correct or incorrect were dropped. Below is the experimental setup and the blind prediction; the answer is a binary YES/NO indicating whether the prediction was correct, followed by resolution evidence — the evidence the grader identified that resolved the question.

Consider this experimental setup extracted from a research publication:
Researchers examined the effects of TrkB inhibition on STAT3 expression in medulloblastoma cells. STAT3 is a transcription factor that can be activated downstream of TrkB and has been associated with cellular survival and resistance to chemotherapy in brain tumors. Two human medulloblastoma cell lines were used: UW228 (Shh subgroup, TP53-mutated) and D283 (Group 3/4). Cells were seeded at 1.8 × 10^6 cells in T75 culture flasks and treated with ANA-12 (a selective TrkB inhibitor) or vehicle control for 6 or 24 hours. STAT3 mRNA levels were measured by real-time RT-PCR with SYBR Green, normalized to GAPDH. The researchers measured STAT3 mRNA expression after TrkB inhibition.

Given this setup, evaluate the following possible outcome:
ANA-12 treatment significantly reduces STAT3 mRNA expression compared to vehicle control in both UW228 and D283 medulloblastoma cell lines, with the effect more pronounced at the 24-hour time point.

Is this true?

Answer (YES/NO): NO